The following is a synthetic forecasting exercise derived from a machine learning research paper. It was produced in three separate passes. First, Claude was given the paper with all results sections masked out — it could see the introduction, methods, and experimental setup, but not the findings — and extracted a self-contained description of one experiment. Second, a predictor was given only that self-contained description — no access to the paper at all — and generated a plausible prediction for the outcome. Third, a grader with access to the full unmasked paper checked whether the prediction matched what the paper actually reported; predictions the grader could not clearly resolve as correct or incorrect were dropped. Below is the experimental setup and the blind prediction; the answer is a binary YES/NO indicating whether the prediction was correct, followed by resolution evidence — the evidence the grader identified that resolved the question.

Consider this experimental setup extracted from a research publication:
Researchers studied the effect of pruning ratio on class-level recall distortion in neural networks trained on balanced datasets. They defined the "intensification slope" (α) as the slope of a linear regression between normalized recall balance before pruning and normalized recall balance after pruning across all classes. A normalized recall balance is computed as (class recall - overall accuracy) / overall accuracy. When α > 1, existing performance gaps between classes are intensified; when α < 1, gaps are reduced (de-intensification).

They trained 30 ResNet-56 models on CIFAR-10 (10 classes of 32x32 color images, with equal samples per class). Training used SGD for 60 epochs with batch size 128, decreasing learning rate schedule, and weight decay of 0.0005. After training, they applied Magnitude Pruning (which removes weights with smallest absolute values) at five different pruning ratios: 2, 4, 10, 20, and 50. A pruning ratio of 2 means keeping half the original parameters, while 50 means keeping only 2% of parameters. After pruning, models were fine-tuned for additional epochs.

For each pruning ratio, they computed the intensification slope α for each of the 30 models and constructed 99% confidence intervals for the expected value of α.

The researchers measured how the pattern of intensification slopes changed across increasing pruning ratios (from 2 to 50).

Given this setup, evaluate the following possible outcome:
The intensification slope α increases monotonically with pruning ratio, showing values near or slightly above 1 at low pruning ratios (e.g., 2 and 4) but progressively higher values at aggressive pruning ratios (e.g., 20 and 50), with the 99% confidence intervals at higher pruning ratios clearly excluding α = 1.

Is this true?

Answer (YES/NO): NO